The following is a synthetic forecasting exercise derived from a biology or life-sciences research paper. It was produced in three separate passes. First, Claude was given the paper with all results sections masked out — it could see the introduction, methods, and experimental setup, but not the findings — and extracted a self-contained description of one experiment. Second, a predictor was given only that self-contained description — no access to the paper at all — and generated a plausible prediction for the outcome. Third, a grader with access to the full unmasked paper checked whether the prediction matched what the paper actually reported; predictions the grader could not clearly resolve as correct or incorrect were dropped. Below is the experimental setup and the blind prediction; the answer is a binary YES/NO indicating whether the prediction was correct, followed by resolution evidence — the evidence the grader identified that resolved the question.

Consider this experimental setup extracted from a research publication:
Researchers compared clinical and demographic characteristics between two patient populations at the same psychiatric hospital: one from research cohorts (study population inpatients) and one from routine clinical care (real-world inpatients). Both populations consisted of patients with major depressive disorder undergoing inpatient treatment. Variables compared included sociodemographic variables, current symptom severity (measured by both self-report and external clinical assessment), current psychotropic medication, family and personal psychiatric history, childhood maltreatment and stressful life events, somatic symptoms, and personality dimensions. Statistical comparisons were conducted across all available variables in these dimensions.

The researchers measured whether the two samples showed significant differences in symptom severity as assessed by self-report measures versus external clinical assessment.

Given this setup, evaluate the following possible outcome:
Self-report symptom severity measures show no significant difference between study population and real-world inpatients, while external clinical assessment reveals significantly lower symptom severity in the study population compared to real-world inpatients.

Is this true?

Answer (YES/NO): YES